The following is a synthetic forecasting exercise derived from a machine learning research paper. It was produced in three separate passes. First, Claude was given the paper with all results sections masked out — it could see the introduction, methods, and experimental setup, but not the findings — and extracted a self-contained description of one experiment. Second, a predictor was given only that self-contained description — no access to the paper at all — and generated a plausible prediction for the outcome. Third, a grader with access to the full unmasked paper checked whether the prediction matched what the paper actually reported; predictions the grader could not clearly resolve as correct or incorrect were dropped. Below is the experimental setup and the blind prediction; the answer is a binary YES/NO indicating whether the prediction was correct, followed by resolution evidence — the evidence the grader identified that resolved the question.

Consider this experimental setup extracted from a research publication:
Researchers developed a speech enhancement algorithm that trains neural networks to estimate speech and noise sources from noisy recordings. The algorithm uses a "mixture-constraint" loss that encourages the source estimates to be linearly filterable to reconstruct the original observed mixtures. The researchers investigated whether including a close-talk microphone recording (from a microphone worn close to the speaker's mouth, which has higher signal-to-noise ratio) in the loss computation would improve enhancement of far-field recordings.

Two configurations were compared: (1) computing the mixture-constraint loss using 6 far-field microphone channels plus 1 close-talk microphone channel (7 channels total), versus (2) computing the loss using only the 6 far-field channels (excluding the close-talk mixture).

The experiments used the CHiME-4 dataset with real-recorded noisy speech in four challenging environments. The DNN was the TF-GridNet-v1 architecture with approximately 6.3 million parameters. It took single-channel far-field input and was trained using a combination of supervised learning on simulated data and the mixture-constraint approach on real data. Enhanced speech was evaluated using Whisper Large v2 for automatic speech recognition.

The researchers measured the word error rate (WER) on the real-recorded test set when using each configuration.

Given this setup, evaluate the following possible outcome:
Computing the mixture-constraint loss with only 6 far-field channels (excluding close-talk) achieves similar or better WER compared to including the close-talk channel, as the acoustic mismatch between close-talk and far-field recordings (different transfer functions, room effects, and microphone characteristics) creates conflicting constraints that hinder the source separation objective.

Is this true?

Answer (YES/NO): NO